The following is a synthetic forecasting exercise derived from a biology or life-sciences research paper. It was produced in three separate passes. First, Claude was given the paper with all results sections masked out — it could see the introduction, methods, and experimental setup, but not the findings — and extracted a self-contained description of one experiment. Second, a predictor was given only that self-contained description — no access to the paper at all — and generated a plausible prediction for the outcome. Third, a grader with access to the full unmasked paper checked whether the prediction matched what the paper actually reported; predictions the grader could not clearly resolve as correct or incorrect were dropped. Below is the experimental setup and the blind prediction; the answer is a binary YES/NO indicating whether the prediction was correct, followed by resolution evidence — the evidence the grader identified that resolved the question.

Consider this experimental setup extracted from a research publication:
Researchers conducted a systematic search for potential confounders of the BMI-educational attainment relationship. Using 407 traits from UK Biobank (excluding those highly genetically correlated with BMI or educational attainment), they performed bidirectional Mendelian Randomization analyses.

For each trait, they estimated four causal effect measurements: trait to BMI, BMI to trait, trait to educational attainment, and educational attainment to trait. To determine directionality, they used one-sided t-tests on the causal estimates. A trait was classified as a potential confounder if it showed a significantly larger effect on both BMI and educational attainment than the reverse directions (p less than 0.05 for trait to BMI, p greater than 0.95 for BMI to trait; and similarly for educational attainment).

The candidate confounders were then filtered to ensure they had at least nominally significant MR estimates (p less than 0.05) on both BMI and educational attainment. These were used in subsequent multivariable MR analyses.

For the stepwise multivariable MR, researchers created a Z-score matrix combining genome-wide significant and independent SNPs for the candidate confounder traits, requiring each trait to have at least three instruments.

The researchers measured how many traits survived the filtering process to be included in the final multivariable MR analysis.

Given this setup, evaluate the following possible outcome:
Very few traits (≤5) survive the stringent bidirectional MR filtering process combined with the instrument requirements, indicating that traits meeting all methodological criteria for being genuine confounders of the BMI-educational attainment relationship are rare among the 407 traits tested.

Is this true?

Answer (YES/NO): YES